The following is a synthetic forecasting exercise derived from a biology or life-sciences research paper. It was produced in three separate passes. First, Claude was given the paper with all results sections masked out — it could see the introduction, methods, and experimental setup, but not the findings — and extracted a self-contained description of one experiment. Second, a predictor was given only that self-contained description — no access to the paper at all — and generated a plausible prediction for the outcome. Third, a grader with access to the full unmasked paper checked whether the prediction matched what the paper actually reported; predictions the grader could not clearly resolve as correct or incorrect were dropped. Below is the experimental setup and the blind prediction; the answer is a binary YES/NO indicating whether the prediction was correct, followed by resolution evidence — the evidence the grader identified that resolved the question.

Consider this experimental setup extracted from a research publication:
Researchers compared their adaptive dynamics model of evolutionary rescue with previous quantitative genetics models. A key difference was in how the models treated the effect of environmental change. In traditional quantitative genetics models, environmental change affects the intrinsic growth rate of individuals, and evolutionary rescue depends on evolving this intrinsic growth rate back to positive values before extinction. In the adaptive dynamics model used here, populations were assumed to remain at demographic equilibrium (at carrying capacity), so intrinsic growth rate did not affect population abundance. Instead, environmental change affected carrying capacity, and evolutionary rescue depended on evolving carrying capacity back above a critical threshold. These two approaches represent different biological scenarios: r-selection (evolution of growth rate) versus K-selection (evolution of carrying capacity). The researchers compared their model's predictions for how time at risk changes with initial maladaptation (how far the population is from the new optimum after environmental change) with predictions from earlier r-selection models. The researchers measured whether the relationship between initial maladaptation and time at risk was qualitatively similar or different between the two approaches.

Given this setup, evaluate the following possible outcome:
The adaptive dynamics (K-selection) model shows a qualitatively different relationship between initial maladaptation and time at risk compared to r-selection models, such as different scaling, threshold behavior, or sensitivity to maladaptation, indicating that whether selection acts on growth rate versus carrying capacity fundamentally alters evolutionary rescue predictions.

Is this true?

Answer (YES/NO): NO